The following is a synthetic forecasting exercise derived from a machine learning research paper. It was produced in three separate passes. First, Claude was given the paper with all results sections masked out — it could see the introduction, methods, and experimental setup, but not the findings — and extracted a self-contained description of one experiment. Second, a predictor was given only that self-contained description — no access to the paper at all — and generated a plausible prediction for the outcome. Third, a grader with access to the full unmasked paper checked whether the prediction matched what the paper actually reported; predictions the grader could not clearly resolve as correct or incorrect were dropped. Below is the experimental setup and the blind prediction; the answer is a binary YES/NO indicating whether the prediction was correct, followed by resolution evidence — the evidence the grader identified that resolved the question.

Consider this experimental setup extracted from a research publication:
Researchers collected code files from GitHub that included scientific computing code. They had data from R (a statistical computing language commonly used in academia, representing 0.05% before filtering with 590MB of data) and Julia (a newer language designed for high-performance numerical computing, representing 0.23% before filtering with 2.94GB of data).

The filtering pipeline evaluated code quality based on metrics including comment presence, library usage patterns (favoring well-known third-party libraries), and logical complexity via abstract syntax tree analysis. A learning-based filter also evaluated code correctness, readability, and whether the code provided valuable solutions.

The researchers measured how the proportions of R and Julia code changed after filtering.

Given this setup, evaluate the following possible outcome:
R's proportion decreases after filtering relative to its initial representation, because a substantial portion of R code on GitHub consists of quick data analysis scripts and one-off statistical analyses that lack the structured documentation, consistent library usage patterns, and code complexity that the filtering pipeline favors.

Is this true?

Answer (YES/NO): NO